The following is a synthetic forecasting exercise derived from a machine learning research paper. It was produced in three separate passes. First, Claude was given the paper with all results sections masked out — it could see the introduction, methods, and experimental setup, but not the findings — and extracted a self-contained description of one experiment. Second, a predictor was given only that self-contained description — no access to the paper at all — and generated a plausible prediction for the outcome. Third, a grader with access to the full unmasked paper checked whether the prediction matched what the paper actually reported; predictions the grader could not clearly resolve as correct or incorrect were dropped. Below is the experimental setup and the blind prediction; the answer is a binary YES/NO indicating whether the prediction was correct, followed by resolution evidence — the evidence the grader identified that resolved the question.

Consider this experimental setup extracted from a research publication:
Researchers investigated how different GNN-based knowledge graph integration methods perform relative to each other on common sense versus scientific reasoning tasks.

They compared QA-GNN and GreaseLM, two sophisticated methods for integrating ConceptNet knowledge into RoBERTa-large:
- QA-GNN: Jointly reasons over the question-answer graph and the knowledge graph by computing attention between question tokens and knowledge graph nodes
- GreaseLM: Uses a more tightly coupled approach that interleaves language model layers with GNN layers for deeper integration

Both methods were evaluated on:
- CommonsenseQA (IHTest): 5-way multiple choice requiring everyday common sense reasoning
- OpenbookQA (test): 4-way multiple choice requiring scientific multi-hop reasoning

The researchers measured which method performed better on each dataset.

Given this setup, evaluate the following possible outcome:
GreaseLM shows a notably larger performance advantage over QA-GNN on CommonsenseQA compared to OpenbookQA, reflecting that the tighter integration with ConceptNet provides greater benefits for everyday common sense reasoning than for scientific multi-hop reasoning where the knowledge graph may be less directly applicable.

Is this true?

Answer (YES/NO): NO